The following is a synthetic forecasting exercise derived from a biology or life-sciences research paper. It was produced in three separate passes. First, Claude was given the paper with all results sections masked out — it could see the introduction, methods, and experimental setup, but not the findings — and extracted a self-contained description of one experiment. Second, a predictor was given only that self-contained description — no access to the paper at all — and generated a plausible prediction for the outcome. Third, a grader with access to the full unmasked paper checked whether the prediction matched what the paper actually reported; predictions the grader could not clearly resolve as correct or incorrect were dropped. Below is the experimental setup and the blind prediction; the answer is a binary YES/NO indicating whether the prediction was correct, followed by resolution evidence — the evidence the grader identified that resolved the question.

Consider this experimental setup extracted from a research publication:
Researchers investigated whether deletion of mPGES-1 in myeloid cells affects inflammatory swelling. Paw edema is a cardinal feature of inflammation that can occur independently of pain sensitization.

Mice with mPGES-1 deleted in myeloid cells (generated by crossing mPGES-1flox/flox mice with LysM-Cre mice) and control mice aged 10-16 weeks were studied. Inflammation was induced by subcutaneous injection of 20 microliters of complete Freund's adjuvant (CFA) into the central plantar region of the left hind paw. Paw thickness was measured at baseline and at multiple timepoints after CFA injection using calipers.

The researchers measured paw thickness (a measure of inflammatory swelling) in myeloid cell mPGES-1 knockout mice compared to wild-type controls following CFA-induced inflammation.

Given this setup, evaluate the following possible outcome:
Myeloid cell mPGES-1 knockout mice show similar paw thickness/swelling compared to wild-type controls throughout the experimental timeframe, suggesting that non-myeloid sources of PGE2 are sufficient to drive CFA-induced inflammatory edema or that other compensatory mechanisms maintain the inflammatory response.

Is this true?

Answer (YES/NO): NO